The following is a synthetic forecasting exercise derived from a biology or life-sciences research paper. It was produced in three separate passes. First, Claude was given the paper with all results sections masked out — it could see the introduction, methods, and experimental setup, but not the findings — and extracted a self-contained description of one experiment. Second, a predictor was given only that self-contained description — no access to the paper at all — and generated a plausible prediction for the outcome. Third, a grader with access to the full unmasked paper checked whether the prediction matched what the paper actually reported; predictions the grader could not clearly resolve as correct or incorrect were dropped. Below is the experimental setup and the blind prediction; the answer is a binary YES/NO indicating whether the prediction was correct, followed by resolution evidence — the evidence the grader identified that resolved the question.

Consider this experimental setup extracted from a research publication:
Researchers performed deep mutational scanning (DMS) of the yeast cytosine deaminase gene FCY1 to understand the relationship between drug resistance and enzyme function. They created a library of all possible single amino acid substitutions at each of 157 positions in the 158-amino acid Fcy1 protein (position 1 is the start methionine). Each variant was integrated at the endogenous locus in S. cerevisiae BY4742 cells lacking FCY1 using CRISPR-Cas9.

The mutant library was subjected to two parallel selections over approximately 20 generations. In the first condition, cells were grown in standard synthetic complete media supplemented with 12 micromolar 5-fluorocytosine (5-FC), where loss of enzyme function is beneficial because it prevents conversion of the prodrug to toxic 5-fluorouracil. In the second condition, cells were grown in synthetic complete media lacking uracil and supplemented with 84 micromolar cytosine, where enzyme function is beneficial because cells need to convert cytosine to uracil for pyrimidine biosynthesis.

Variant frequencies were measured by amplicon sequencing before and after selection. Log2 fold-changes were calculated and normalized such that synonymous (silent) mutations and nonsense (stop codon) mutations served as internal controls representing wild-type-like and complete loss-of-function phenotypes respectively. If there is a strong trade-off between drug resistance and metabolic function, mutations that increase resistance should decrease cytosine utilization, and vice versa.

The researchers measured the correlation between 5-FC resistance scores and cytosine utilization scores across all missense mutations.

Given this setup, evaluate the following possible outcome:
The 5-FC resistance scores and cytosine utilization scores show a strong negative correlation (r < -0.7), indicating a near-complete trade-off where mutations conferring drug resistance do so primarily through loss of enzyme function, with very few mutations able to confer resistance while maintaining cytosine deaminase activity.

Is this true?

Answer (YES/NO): NO